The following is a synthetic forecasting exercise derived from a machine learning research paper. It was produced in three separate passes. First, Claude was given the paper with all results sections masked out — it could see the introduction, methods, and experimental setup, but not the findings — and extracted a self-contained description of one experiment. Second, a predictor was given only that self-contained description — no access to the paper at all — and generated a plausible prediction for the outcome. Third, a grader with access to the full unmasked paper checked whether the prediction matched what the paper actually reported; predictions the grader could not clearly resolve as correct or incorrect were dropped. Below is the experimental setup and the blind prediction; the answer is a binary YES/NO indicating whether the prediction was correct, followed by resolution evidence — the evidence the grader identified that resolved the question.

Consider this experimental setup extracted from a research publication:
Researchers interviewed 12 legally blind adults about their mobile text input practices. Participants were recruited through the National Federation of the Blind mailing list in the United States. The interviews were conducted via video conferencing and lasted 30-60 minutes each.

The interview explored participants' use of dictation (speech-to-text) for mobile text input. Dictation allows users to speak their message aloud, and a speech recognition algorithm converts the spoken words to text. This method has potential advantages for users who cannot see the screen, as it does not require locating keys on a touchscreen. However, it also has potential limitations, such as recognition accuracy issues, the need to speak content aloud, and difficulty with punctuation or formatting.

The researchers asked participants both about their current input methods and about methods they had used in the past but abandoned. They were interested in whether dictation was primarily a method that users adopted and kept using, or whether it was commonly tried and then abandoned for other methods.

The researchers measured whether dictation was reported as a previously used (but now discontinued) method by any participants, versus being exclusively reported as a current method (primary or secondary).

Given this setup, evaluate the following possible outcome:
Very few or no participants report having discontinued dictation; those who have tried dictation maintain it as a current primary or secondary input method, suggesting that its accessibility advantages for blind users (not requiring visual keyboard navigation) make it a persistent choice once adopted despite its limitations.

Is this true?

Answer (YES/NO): YES